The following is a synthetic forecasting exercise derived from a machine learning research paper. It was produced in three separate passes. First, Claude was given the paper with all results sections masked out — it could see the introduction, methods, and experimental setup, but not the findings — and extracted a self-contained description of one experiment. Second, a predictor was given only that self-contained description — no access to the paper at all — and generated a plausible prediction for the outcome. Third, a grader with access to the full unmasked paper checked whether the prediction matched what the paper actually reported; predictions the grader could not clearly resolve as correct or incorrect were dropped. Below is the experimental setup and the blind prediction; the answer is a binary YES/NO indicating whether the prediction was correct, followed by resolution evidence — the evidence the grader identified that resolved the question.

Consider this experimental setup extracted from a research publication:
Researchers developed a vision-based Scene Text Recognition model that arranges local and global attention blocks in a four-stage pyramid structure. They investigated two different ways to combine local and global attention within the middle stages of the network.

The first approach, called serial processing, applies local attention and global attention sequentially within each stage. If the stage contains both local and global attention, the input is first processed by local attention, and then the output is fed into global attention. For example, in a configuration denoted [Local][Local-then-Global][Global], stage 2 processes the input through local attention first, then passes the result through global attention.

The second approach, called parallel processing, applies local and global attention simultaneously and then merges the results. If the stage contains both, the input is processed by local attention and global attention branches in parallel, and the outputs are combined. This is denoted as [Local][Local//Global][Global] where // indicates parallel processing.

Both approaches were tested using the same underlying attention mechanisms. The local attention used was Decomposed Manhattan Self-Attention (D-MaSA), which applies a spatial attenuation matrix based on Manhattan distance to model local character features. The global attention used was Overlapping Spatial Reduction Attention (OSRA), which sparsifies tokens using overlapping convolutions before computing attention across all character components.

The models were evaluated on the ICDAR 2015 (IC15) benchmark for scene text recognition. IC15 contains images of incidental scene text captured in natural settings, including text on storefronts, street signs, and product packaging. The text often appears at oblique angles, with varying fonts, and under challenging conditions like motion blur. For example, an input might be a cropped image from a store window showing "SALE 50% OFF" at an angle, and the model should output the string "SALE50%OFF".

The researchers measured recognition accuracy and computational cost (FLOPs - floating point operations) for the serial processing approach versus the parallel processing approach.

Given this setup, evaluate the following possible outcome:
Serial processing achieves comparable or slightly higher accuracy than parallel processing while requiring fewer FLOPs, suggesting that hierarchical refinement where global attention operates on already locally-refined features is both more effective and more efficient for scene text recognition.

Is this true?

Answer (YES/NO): NO